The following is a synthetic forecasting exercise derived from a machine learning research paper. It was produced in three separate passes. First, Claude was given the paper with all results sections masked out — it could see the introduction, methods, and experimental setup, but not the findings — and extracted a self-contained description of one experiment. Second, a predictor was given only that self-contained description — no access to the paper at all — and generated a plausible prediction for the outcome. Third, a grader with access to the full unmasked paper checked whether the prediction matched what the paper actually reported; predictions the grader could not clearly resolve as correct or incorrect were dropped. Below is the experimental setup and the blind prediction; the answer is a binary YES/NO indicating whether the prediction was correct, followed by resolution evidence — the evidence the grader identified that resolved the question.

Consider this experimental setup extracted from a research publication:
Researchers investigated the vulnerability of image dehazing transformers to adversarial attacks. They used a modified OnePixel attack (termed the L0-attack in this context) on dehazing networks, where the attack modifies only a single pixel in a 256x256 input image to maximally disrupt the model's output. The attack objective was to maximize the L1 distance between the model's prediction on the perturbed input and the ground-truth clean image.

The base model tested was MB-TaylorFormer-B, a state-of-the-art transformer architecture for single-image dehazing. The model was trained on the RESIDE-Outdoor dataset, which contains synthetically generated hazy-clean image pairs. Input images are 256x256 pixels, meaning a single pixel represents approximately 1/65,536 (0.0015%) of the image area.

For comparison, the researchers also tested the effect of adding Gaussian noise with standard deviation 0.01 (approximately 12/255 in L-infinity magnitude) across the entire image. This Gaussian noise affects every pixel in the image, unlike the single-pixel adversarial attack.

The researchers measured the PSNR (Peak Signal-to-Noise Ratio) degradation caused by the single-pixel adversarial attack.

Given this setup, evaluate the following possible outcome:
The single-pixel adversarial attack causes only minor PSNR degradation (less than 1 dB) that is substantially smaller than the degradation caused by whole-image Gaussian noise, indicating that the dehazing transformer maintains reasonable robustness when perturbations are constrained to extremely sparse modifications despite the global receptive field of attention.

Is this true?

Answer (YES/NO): NO